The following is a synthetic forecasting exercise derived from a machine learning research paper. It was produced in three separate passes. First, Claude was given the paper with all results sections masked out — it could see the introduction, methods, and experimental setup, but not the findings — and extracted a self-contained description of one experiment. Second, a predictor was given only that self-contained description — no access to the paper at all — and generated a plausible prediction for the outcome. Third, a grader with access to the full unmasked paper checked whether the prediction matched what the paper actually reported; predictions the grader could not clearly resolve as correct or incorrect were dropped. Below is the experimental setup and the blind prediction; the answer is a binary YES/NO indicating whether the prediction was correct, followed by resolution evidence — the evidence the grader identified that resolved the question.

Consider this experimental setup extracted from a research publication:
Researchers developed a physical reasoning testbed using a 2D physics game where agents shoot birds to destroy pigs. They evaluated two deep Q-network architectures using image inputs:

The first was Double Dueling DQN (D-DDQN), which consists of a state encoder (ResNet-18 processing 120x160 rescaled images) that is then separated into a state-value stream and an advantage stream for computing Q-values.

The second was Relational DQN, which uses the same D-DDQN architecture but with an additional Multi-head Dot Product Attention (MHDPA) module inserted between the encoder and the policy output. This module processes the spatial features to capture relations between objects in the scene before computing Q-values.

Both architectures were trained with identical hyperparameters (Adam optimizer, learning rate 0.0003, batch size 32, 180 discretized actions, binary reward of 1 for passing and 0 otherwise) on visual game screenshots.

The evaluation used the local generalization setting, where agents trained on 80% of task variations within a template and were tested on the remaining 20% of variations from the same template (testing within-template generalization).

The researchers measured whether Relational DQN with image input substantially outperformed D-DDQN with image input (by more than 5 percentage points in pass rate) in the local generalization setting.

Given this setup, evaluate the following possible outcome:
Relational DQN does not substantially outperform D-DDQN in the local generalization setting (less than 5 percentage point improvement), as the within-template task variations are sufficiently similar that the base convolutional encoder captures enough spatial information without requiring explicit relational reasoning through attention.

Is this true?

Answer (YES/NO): YES